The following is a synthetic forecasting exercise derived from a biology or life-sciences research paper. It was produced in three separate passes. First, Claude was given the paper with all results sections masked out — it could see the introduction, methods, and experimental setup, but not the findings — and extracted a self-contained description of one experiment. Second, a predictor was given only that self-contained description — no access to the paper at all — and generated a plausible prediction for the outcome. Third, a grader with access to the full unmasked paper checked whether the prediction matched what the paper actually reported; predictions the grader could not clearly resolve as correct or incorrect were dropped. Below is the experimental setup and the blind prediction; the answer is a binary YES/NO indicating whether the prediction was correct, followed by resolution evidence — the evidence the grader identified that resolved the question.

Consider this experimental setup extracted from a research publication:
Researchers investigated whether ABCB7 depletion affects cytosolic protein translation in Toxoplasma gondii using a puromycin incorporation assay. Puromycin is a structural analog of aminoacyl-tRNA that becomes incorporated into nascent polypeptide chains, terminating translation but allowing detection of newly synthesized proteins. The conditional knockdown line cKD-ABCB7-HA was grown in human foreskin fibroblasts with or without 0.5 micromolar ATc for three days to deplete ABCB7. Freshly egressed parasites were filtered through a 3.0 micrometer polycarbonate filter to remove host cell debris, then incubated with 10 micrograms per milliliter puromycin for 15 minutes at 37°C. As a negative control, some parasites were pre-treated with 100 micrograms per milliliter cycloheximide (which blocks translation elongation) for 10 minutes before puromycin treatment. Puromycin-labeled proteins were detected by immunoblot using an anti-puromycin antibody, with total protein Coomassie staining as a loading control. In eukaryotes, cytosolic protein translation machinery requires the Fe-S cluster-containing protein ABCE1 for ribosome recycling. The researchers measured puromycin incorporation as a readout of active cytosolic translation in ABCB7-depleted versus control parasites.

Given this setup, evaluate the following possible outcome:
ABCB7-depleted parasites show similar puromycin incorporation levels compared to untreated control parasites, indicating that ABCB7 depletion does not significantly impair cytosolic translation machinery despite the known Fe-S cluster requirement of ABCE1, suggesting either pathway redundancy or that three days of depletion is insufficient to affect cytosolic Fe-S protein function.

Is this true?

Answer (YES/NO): NO